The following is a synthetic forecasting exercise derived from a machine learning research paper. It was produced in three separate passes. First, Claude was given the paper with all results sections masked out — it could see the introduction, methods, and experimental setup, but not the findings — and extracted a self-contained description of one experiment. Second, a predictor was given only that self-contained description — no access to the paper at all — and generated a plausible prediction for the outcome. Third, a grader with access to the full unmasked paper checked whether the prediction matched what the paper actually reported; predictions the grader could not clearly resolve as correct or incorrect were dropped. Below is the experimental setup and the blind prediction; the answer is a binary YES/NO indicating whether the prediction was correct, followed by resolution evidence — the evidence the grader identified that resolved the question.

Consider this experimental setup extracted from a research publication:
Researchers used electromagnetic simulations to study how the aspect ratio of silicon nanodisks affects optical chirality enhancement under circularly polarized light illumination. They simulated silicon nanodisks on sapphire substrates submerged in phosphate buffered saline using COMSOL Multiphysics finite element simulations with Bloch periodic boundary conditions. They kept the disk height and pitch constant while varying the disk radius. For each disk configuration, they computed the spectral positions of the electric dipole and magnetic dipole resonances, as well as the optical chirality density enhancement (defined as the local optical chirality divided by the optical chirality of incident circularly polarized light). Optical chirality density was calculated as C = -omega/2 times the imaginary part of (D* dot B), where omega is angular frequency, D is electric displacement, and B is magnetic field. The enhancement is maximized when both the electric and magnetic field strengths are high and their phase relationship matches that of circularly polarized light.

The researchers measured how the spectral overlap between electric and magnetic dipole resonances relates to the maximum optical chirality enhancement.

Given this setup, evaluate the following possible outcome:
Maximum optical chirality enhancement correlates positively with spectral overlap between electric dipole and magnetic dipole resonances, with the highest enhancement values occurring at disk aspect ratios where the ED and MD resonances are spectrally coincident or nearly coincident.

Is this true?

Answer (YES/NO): YES